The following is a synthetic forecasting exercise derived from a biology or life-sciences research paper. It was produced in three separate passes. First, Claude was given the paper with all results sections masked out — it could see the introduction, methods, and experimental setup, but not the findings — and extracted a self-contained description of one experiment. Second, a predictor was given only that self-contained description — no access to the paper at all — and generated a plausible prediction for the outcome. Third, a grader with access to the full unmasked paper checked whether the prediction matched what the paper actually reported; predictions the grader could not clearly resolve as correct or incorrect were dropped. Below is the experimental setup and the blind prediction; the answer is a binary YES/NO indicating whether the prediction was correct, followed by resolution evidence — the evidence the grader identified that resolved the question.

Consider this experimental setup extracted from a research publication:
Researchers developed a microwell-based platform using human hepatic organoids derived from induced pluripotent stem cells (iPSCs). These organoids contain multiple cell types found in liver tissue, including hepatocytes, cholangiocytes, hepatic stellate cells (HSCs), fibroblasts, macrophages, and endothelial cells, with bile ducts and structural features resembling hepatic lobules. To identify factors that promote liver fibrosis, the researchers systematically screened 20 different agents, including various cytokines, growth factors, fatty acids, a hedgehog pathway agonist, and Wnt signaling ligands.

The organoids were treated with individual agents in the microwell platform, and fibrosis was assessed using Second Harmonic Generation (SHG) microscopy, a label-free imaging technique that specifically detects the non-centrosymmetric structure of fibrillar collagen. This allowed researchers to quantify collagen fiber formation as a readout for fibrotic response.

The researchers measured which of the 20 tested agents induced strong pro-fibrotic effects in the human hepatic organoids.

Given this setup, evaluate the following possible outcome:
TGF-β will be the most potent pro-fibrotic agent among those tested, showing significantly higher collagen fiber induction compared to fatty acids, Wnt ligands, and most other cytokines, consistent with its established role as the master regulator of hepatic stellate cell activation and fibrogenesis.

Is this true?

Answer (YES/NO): NO